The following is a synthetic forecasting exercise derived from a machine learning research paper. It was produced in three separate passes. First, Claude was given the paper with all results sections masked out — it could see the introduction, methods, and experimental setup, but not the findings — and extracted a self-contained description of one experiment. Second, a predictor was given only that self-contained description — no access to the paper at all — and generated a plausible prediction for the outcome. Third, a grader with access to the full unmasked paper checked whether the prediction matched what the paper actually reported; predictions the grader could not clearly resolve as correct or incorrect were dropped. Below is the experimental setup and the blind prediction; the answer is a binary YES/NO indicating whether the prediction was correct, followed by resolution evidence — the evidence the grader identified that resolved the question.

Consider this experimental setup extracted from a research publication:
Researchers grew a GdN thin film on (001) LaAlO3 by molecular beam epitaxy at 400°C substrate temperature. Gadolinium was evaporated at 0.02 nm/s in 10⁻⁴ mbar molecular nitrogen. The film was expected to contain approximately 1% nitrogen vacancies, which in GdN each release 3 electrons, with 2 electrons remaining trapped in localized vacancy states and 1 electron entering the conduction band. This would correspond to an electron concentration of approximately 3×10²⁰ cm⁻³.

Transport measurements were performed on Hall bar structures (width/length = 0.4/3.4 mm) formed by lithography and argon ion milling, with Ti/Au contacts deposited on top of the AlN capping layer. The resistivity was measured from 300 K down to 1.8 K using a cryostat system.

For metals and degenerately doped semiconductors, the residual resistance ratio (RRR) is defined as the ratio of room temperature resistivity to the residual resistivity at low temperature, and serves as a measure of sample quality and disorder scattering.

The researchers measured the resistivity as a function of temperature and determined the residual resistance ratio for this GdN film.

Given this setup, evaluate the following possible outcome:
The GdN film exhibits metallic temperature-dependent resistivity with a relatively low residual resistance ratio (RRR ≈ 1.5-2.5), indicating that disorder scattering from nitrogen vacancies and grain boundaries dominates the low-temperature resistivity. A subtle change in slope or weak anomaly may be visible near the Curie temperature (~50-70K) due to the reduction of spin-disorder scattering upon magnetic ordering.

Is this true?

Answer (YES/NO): NO